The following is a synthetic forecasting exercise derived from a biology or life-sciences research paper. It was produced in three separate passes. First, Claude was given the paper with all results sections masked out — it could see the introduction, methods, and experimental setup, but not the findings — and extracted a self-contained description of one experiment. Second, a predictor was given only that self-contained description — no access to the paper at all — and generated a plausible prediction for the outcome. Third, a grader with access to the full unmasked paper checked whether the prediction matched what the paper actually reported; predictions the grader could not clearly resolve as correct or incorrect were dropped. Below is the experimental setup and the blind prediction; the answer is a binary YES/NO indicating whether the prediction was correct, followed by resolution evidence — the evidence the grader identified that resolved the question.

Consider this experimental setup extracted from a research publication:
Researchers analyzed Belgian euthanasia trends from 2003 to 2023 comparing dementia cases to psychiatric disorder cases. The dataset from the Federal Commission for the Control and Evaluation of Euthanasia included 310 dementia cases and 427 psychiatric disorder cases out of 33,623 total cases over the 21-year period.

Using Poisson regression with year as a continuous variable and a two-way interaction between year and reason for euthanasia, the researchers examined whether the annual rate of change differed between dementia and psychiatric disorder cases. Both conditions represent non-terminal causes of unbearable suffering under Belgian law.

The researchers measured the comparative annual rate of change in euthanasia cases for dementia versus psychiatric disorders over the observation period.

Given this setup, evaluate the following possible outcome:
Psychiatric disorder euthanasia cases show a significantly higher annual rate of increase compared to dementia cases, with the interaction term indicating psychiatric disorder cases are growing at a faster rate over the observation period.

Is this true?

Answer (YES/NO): NO